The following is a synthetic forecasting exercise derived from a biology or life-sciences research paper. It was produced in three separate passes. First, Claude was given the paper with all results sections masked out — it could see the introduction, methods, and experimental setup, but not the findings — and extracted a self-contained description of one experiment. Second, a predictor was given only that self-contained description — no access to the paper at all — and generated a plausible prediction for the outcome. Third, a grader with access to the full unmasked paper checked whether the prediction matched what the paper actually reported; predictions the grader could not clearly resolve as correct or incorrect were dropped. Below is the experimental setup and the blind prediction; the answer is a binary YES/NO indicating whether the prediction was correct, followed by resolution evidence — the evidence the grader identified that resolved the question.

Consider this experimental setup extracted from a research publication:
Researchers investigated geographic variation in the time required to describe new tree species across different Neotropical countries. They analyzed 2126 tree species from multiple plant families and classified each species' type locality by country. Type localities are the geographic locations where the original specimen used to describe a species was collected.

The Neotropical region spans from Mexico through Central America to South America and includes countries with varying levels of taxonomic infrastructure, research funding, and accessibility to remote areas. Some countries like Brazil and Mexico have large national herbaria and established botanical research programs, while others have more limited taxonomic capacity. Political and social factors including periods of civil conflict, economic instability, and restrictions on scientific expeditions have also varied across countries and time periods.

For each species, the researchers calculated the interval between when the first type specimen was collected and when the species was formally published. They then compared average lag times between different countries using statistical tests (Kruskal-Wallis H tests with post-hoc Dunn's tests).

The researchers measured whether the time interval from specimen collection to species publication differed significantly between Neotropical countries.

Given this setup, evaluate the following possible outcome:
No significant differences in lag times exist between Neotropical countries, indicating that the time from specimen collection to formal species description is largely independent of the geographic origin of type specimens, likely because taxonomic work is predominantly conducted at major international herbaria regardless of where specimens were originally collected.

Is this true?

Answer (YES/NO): NO